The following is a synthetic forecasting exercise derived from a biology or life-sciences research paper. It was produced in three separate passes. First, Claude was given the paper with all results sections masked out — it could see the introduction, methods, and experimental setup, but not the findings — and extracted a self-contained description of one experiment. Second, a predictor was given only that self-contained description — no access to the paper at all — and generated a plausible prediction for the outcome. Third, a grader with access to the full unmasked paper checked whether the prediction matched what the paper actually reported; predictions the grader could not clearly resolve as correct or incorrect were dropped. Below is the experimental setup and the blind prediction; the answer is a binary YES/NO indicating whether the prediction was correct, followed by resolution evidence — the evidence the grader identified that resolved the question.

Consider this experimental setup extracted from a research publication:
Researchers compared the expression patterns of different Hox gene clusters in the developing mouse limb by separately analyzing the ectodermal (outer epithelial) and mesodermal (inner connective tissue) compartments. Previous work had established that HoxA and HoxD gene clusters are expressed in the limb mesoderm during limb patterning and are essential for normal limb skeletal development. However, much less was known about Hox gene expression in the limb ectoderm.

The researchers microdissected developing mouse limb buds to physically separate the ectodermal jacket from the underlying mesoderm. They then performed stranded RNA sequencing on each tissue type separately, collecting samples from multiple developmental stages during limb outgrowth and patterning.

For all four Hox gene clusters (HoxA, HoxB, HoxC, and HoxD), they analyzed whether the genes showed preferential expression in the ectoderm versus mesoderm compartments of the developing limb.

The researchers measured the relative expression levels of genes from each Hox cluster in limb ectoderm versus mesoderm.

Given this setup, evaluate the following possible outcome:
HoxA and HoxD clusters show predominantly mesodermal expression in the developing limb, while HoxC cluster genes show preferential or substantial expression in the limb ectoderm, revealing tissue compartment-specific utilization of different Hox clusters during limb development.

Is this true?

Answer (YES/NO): YES